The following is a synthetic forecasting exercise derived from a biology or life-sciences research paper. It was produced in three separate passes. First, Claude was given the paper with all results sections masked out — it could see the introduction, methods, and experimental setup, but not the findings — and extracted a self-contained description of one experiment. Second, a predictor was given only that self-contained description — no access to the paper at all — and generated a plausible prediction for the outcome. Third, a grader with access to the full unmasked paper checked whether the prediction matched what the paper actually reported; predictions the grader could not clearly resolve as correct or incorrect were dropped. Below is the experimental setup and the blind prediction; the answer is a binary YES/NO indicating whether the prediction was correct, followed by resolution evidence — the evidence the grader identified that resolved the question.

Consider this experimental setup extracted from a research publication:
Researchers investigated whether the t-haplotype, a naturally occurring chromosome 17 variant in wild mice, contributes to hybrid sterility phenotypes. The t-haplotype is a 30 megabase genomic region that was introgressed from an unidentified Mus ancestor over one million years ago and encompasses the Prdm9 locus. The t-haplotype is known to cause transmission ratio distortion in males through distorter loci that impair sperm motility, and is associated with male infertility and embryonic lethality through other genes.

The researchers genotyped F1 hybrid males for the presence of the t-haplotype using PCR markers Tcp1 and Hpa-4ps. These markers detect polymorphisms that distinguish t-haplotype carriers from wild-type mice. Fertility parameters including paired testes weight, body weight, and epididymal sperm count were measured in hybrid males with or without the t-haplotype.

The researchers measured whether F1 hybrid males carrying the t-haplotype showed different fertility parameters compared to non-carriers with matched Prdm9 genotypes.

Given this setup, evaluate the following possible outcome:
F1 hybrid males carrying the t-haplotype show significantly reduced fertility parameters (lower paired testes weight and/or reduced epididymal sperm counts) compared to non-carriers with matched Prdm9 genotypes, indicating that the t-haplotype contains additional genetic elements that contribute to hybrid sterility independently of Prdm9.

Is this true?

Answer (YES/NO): NO